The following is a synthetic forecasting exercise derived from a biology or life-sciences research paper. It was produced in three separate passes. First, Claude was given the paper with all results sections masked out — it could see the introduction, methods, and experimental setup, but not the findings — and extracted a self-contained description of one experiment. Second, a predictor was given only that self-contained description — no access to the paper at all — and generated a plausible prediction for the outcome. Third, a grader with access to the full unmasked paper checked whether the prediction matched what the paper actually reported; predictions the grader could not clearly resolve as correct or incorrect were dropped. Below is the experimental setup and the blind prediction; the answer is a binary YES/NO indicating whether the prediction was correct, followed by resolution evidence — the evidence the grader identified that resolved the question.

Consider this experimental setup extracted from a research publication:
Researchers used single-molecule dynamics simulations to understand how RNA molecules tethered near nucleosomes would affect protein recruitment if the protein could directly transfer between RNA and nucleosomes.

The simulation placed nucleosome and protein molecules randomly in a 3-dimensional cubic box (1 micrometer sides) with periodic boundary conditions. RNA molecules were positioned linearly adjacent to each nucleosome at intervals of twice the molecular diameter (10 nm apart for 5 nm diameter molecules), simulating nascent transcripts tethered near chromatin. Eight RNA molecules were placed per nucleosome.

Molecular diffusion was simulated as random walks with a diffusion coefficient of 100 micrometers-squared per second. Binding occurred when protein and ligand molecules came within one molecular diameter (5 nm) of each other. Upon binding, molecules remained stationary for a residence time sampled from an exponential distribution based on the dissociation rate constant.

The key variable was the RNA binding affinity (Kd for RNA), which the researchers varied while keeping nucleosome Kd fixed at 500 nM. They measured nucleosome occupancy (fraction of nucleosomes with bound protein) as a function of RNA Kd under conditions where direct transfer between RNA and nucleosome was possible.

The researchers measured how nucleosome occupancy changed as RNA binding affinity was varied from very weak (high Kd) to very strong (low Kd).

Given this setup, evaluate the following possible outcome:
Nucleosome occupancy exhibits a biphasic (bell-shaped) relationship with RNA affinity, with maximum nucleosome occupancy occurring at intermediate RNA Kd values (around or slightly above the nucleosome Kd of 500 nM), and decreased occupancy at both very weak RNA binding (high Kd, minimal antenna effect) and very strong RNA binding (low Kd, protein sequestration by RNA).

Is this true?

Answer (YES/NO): NO